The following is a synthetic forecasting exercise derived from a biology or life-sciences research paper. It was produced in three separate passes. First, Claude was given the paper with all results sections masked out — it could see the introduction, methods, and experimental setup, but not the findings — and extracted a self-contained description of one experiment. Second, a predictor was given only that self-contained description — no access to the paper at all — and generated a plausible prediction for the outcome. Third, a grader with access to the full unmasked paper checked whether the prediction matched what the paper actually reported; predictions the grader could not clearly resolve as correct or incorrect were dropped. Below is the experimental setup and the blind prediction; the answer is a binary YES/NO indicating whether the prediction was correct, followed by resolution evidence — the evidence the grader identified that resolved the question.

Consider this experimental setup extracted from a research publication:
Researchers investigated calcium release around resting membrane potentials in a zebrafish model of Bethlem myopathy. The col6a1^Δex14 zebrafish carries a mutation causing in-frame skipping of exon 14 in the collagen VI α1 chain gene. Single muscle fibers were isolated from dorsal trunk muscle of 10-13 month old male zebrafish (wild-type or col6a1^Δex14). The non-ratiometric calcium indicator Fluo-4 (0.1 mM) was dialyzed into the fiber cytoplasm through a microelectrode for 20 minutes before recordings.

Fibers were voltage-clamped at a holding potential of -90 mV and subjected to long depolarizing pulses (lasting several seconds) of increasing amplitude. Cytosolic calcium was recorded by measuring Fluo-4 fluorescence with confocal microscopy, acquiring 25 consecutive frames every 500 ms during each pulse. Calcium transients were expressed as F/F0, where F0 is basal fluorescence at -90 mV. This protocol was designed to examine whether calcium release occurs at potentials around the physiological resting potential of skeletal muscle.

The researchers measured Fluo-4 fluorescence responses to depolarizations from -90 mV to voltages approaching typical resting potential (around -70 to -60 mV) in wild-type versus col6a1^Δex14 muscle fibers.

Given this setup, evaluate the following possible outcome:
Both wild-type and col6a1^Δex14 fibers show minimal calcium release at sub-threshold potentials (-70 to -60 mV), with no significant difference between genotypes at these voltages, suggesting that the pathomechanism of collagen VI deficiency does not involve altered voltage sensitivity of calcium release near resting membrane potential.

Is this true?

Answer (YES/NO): NO